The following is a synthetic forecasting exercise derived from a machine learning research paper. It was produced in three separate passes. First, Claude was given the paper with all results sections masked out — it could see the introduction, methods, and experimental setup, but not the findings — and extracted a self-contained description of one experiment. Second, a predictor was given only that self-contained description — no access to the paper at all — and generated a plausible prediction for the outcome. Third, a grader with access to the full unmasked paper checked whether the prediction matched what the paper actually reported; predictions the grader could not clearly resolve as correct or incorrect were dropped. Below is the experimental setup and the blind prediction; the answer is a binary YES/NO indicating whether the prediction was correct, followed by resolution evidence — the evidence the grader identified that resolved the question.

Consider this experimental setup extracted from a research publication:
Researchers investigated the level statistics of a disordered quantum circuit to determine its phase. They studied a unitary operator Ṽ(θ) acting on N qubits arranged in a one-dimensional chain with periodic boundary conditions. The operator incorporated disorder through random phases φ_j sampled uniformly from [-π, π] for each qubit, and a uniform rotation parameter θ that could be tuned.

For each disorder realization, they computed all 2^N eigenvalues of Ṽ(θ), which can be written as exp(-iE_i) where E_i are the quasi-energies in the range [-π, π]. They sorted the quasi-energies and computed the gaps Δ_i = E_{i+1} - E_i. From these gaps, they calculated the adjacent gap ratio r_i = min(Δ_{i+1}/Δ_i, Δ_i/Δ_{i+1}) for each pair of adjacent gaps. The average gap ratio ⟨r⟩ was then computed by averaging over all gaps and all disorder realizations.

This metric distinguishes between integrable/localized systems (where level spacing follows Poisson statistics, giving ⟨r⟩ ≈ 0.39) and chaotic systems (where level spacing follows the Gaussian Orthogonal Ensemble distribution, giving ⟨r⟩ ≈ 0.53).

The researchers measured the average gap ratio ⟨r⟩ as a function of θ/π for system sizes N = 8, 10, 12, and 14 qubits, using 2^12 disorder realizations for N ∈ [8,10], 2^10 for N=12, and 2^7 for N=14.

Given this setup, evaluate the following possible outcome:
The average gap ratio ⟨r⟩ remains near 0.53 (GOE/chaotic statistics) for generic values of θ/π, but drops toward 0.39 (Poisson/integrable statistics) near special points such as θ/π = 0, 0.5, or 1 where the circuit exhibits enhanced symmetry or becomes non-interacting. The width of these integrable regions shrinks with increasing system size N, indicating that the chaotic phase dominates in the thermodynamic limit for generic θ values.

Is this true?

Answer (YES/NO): NO